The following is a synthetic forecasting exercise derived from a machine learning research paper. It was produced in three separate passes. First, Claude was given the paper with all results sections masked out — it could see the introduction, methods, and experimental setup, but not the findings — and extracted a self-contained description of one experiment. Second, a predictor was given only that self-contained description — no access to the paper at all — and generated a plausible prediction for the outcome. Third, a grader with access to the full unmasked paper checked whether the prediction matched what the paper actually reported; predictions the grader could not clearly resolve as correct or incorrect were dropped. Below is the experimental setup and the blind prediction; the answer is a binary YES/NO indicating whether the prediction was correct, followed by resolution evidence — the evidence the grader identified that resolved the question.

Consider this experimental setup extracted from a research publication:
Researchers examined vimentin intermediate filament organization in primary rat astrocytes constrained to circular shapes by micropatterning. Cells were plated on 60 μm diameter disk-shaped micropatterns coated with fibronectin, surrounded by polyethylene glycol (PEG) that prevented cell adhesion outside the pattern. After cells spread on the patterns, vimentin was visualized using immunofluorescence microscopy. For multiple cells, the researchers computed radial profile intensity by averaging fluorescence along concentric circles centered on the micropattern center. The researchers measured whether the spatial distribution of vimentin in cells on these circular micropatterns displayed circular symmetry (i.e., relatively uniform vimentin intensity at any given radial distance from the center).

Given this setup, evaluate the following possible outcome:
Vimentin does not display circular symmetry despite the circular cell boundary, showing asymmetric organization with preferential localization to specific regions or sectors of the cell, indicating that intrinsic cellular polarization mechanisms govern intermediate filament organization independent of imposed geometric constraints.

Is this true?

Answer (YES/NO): NO